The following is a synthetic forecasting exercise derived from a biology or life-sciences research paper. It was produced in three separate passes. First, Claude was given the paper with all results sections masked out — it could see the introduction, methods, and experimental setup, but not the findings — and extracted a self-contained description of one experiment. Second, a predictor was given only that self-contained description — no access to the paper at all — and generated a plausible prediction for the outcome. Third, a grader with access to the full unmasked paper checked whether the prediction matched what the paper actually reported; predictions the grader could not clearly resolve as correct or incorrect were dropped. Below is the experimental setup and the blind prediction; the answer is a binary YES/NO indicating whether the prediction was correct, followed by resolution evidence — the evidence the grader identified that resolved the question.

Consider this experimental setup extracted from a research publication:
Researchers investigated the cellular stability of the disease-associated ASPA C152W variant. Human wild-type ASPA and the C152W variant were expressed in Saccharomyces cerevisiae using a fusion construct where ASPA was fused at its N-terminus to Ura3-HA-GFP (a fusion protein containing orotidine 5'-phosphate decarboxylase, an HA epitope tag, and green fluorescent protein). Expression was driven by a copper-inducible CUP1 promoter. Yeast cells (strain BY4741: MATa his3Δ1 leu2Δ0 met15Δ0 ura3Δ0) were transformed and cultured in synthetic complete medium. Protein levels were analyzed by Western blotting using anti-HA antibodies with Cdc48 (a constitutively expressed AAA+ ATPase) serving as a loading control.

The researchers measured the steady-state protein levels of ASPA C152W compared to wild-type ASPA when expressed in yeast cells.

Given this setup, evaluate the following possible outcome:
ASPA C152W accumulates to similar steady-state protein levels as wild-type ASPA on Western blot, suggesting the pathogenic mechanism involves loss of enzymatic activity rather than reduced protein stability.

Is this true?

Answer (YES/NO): NO